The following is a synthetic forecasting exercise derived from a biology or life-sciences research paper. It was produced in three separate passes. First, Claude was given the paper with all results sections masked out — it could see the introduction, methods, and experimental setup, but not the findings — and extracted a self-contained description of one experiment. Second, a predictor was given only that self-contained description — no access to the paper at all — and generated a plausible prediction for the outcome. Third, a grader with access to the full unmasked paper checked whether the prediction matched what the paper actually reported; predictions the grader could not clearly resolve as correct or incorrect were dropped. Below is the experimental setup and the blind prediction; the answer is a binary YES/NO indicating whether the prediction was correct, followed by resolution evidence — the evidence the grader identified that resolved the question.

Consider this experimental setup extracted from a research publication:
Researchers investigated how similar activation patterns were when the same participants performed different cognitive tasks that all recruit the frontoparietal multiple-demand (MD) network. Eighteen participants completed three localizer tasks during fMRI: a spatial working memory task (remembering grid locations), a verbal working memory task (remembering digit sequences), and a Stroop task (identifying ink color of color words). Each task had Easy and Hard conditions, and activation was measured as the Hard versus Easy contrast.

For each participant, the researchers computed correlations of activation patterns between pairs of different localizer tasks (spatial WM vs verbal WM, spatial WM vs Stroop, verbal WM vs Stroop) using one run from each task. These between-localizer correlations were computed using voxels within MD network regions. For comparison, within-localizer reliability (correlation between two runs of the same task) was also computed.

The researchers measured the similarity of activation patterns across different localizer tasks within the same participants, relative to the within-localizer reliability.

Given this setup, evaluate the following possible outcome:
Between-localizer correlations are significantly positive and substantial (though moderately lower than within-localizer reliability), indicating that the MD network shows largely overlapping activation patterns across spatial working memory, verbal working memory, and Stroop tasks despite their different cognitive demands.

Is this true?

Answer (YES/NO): NO